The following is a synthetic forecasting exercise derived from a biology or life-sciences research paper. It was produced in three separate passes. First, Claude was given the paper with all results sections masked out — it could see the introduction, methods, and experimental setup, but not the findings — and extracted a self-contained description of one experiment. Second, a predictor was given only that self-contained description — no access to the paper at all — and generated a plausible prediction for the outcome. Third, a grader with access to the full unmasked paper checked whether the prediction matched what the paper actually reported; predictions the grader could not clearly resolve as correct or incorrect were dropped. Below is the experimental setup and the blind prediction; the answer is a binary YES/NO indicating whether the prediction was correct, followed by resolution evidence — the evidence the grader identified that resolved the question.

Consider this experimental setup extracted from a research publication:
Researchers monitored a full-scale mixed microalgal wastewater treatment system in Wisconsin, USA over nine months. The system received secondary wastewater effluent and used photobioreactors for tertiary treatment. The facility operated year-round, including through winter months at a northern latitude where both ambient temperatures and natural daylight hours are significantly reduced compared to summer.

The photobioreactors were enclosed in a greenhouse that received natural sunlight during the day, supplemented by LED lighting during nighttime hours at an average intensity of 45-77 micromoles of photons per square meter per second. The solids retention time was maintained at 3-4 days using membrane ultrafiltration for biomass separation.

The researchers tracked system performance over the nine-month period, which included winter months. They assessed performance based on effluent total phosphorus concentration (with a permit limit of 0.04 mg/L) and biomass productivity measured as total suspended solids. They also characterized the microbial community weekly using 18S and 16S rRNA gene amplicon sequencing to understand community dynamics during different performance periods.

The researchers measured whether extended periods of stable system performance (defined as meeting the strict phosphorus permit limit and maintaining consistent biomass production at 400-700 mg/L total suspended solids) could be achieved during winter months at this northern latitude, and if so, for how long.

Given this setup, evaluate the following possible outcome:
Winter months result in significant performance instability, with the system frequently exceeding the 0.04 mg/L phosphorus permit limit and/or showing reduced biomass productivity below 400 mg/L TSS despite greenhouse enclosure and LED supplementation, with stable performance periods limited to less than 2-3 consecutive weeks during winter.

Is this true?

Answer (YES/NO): NO